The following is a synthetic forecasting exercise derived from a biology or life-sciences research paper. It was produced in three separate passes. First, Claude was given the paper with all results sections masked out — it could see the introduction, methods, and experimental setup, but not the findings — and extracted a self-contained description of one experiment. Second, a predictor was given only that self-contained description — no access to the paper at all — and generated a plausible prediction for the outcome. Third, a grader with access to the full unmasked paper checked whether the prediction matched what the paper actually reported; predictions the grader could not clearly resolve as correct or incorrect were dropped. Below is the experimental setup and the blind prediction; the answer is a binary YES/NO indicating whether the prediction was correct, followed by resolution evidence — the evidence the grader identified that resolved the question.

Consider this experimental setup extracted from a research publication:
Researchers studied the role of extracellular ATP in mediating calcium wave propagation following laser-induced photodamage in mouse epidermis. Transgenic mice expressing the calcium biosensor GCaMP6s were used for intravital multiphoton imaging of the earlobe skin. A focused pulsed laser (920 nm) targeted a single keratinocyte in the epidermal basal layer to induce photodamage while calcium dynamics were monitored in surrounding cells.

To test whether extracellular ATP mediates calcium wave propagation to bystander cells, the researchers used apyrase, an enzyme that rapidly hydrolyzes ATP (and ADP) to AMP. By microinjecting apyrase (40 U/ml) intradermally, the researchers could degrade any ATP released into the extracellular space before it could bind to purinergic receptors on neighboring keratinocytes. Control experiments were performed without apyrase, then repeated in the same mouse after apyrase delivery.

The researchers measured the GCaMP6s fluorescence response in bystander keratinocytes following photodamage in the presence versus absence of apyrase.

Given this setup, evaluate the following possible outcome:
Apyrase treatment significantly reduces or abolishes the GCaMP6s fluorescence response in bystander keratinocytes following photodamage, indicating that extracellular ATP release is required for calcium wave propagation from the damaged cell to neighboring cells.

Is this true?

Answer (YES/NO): YES